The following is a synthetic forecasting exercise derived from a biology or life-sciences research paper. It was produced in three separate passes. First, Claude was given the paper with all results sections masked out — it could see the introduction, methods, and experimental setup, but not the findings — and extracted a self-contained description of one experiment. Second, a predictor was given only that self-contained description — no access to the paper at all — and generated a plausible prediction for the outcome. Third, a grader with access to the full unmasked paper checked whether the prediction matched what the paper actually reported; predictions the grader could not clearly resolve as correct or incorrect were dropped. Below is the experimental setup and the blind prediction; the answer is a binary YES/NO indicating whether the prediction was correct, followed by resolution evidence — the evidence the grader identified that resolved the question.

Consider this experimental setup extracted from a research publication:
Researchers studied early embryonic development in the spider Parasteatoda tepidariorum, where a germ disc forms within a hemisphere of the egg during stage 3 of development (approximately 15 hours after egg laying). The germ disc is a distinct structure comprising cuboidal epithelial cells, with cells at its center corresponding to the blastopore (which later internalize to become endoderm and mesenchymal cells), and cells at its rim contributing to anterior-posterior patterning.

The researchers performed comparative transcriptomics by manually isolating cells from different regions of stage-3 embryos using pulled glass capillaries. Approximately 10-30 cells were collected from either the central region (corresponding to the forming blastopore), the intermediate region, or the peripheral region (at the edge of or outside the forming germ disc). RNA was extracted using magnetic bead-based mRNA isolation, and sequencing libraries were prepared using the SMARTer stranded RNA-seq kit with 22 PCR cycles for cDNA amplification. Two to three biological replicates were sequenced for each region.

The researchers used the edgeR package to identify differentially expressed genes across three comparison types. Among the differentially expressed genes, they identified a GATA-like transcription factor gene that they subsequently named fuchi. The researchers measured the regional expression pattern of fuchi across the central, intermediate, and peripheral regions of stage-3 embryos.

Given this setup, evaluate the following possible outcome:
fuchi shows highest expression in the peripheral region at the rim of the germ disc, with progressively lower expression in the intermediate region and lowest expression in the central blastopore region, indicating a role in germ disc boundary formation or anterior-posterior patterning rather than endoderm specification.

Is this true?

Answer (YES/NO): NO